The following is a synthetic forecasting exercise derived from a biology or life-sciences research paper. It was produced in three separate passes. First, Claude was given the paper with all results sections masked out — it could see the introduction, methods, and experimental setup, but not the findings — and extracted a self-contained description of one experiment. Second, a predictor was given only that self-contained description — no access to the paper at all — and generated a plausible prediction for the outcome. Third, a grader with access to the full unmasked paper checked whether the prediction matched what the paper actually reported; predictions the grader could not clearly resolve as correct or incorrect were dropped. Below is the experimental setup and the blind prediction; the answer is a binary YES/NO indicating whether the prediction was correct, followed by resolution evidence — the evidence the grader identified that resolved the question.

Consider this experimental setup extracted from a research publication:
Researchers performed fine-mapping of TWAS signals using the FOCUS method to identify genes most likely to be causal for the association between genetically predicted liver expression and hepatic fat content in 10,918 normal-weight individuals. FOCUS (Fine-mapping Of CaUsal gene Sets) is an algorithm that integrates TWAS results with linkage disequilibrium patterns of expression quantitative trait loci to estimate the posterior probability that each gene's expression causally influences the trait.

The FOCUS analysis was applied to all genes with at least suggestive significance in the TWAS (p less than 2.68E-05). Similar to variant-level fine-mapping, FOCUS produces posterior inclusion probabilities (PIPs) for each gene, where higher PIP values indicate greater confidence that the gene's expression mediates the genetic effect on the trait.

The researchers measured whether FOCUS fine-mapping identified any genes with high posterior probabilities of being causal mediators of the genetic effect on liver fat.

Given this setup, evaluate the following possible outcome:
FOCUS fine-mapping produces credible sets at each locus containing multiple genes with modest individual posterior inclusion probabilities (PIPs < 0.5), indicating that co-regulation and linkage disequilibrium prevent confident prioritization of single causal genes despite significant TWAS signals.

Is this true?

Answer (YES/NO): NO